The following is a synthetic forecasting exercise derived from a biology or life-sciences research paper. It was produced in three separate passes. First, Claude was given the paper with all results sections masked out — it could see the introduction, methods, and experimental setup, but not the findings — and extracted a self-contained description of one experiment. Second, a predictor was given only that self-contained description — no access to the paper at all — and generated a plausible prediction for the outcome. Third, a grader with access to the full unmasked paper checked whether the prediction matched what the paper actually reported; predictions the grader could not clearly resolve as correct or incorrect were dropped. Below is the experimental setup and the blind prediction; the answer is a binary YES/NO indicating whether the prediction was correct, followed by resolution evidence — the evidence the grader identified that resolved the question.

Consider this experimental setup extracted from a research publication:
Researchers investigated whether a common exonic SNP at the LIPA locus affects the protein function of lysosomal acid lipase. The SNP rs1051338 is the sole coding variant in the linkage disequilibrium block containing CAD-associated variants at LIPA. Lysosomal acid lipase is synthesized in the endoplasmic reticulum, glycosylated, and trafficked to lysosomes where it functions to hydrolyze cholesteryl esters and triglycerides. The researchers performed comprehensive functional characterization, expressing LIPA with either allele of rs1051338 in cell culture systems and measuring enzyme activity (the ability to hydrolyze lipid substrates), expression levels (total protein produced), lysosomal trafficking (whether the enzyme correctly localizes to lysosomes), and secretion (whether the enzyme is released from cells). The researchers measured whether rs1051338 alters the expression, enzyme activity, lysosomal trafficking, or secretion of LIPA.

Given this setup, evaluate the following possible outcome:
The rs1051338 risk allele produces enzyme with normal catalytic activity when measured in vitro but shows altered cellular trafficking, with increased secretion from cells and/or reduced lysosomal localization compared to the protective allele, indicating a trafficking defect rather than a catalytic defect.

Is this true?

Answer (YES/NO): NO